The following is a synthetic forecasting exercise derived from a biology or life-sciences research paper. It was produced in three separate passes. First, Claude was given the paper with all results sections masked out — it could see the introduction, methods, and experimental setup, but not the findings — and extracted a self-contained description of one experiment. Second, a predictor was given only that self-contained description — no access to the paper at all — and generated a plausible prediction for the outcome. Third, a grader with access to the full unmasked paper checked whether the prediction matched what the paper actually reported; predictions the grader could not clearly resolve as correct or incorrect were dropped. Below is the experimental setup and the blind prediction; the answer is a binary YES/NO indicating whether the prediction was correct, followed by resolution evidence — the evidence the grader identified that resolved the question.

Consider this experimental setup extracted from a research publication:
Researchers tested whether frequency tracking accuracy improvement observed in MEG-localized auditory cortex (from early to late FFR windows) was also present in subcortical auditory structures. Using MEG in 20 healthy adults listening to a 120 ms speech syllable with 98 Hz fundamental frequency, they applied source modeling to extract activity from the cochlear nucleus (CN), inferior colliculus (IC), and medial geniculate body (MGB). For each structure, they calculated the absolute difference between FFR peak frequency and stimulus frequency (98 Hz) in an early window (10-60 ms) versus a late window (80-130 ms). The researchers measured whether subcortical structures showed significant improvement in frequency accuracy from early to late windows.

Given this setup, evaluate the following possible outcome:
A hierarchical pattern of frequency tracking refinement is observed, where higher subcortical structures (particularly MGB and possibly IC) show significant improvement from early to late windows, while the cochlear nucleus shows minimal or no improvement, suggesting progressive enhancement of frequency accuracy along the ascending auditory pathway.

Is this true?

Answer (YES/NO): YES